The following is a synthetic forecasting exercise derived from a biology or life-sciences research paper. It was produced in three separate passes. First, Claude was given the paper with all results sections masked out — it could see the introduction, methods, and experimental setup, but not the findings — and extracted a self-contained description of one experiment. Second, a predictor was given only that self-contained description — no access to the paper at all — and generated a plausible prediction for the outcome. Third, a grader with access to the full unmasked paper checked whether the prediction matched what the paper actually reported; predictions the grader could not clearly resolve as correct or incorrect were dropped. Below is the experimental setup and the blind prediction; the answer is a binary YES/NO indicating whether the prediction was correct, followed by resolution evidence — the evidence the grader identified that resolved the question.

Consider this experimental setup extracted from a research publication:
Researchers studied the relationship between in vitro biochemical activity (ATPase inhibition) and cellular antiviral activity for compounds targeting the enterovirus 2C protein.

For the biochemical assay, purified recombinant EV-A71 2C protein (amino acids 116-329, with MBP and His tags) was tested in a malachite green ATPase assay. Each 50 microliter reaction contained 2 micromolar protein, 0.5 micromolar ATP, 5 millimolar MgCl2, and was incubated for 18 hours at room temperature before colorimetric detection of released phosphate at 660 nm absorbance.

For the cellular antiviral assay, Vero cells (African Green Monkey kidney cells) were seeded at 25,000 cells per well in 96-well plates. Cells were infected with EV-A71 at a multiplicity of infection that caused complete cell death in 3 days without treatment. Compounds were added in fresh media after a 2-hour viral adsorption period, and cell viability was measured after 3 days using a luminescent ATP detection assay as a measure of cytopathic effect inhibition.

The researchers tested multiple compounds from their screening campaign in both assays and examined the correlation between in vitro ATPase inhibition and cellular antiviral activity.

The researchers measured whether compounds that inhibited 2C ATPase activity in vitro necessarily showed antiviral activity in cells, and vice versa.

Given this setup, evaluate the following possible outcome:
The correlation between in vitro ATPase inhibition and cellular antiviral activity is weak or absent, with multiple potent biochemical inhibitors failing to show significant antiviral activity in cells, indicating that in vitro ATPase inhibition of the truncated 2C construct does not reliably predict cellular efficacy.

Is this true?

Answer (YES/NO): YES